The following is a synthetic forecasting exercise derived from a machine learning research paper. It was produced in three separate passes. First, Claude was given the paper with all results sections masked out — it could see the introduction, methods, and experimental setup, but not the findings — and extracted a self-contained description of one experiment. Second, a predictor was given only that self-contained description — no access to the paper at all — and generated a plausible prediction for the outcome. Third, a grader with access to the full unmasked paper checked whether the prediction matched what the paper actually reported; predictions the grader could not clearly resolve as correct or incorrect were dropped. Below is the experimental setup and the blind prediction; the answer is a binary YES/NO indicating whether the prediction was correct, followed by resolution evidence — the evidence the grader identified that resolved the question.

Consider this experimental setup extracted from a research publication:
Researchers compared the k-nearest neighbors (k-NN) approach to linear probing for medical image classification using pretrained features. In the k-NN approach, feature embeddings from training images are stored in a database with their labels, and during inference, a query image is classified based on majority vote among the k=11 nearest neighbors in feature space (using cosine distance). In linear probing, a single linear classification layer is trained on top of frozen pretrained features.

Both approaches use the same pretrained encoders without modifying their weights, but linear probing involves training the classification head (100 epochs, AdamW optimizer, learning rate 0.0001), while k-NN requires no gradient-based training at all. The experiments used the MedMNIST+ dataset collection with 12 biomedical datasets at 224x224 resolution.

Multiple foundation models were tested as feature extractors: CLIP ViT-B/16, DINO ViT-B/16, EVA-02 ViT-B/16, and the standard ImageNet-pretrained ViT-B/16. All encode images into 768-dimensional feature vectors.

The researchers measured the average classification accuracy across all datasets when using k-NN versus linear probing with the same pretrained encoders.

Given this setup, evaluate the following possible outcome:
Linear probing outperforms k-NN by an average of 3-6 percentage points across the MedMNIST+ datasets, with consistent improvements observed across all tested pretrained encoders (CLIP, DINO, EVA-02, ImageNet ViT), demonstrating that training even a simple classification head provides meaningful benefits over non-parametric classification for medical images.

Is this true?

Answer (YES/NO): NO